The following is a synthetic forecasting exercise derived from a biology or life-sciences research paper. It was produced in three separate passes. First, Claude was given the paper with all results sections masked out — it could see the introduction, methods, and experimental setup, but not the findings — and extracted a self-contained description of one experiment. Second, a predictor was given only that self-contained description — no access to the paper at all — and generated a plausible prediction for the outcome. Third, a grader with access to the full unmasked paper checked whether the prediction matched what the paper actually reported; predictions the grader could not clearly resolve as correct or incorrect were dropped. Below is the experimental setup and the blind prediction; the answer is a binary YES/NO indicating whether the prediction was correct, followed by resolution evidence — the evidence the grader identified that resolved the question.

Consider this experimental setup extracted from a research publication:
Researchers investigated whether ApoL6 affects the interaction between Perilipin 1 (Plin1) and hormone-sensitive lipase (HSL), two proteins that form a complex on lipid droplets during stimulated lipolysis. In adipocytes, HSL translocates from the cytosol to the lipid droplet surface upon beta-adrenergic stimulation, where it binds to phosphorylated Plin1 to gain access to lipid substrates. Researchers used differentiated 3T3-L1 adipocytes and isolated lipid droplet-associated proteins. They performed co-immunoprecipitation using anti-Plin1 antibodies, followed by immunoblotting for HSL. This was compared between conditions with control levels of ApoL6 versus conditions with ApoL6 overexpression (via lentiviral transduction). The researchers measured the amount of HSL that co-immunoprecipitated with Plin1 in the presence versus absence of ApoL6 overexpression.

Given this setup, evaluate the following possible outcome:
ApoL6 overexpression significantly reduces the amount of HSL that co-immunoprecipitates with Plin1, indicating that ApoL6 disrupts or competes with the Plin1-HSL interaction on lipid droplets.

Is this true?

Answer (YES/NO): YES